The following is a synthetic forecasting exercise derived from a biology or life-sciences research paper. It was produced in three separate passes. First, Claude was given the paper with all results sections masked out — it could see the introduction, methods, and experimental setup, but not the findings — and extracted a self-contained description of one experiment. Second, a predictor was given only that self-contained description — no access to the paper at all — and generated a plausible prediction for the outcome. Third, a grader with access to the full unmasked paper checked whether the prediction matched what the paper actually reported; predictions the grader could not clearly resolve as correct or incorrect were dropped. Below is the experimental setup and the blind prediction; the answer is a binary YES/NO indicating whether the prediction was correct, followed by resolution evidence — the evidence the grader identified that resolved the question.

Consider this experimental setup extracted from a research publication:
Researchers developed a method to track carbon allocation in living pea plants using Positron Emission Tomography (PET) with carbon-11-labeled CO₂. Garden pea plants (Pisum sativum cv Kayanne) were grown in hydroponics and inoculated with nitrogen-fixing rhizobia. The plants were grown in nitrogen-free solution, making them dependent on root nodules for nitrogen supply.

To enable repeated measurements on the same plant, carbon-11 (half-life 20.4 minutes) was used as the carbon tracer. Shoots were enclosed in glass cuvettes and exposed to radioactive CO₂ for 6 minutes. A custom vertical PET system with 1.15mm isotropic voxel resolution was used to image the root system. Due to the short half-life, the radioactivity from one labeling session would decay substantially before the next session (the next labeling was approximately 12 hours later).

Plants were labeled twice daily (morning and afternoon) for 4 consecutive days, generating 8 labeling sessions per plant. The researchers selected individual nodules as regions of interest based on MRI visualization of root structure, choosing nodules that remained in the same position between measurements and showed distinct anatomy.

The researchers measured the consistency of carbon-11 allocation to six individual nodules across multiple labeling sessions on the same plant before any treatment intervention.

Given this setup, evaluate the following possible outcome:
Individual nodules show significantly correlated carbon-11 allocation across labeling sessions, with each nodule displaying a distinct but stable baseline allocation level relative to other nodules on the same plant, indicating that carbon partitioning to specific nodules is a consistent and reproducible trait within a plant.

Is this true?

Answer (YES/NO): YES